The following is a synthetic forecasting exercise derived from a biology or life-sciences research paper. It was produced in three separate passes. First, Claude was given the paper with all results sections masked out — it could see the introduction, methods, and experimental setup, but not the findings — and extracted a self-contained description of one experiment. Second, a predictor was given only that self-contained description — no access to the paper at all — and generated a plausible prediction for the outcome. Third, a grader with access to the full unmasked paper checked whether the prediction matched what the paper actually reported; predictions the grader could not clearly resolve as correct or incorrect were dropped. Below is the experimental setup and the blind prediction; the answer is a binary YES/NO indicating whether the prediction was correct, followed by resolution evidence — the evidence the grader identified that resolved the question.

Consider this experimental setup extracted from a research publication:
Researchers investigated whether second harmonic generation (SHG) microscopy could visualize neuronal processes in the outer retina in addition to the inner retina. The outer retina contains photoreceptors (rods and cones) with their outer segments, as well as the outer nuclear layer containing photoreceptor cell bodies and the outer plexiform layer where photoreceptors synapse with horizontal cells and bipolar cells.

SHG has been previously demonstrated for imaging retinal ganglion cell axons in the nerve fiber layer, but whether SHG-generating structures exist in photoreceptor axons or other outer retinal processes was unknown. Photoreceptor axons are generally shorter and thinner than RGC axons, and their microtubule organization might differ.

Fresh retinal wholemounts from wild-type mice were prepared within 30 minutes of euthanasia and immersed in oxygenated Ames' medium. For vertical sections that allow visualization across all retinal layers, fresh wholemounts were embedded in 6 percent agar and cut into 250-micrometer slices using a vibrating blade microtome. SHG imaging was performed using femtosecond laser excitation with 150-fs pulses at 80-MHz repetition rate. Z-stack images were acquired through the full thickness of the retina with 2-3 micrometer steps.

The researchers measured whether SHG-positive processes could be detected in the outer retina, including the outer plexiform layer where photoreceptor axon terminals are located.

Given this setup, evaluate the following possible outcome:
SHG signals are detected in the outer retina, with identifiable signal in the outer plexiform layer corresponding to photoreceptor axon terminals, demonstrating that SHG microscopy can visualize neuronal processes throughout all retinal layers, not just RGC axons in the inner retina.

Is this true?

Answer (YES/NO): YES